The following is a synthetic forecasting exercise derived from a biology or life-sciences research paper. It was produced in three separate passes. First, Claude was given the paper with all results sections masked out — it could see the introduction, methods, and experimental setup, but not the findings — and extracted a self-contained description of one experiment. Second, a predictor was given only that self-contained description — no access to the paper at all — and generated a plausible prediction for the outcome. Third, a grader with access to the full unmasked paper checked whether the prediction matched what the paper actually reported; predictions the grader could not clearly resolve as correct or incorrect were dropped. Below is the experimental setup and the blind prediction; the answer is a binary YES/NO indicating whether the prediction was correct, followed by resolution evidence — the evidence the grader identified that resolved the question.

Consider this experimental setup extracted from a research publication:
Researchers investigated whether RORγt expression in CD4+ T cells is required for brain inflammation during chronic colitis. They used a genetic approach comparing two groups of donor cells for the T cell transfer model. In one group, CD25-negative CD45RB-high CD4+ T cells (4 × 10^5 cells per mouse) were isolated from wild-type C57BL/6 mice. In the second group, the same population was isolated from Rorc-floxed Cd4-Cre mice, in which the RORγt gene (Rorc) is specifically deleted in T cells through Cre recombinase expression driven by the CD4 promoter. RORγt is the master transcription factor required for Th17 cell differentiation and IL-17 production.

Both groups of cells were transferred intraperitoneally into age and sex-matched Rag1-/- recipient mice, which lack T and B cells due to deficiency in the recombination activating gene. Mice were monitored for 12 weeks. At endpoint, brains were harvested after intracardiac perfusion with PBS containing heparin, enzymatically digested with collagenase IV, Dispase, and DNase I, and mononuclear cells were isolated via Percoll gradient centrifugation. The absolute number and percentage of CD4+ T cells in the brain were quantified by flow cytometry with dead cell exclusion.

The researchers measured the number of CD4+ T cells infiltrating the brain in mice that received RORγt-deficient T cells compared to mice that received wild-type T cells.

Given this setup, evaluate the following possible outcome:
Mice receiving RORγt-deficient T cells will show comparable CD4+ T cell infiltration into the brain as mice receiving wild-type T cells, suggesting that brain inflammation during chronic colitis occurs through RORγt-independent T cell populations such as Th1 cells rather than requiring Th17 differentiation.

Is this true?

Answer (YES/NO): NO